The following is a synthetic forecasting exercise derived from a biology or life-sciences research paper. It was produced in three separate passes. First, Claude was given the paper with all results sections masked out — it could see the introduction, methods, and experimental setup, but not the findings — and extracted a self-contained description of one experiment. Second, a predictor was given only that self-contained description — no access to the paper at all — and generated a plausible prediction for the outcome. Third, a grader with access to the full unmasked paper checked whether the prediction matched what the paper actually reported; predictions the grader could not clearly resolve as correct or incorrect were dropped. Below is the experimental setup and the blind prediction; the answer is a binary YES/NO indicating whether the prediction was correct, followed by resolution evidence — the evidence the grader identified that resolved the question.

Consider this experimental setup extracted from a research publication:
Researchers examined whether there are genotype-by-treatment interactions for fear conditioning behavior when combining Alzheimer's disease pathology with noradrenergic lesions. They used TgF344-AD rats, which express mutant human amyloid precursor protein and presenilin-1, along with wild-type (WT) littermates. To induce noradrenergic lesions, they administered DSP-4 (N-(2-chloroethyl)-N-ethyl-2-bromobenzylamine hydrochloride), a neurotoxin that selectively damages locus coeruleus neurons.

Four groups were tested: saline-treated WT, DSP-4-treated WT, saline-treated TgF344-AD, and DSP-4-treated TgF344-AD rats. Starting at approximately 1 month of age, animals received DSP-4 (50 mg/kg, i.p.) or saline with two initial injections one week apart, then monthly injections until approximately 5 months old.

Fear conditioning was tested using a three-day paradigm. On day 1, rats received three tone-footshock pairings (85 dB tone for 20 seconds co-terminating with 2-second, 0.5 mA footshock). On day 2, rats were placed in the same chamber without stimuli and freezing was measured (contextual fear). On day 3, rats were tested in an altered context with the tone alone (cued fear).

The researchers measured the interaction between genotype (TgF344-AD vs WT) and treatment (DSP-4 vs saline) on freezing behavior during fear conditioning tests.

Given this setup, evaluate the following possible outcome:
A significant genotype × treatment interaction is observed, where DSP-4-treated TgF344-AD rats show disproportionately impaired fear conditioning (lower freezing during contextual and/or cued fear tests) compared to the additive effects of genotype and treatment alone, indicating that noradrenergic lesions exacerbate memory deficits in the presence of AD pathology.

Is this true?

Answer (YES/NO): NO